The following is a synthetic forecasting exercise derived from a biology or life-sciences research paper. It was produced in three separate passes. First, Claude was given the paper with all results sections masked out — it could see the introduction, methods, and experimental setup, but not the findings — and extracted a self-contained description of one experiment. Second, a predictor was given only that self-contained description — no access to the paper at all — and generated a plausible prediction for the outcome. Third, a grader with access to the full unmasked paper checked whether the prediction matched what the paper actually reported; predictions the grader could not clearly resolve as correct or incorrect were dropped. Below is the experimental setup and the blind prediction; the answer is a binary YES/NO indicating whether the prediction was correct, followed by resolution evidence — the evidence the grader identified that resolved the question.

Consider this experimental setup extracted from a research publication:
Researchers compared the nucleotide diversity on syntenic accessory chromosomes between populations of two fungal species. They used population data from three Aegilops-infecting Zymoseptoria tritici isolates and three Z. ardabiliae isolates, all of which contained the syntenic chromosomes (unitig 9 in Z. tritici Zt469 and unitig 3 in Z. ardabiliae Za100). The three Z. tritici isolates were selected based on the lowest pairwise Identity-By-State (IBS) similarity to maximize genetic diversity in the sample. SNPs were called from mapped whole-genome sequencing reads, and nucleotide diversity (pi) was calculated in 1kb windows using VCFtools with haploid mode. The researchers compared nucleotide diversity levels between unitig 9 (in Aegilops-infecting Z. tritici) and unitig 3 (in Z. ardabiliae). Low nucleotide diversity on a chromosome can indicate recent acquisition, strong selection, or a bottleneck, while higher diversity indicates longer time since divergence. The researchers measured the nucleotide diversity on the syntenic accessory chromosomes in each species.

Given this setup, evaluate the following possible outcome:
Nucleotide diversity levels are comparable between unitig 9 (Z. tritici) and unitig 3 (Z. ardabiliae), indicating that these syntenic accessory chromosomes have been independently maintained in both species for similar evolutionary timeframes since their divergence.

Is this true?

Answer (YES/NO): NO